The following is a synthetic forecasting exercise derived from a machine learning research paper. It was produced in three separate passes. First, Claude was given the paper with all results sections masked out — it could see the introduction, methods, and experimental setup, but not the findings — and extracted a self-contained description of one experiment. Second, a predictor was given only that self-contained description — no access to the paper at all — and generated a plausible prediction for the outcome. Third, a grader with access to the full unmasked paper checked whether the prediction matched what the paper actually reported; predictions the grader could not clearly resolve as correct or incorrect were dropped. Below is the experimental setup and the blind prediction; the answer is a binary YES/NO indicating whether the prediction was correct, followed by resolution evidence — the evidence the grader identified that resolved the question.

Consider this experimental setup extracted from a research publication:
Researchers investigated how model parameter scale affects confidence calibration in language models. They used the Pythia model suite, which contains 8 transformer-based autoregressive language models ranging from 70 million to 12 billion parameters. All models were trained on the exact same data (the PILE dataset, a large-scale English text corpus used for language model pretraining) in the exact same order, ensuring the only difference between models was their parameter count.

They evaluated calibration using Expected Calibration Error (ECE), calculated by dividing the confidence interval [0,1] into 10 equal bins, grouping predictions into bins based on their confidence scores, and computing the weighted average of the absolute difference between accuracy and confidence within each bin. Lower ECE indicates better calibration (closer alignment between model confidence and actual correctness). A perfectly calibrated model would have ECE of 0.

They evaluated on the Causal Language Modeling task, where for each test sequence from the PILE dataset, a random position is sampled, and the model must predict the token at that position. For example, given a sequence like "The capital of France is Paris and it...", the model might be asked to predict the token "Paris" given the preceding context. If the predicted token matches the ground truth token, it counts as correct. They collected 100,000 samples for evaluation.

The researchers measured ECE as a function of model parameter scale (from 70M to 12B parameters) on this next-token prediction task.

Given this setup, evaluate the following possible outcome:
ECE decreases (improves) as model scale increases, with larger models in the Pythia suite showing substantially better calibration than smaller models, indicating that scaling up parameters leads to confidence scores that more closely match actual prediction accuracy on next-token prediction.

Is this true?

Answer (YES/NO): NO